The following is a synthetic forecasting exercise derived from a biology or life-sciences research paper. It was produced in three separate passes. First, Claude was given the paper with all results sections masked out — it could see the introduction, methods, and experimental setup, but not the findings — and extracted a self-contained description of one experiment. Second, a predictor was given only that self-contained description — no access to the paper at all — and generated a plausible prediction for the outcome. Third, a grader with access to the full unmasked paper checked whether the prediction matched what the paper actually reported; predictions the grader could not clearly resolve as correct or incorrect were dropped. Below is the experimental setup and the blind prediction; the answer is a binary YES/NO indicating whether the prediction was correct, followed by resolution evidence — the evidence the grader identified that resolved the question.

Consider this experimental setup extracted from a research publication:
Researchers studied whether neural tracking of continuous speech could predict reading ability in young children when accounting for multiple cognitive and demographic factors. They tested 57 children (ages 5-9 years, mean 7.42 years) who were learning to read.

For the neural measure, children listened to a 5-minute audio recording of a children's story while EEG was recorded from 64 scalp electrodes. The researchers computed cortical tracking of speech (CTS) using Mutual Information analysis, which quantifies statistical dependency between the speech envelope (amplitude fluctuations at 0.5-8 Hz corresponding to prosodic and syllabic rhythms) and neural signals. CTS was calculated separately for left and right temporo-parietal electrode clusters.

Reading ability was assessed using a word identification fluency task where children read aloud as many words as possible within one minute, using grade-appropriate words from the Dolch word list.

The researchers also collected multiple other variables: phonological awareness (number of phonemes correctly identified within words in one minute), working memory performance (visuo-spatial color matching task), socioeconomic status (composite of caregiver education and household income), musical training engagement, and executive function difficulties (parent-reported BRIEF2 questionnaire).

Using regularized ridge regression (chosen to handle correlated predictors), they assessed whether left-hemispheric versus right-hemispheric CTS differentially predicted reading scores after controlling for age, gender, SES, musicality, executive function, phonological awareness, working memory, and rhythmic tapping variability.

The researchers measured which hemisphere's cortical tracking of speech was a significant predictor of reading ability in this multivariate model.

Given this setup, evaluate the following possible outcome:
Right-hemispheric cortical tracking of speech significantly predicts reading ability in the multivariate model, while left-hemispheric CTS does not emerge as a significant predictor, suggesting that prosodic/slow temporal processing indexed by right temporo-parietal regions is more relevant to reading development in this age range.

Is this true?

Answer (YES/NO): NO